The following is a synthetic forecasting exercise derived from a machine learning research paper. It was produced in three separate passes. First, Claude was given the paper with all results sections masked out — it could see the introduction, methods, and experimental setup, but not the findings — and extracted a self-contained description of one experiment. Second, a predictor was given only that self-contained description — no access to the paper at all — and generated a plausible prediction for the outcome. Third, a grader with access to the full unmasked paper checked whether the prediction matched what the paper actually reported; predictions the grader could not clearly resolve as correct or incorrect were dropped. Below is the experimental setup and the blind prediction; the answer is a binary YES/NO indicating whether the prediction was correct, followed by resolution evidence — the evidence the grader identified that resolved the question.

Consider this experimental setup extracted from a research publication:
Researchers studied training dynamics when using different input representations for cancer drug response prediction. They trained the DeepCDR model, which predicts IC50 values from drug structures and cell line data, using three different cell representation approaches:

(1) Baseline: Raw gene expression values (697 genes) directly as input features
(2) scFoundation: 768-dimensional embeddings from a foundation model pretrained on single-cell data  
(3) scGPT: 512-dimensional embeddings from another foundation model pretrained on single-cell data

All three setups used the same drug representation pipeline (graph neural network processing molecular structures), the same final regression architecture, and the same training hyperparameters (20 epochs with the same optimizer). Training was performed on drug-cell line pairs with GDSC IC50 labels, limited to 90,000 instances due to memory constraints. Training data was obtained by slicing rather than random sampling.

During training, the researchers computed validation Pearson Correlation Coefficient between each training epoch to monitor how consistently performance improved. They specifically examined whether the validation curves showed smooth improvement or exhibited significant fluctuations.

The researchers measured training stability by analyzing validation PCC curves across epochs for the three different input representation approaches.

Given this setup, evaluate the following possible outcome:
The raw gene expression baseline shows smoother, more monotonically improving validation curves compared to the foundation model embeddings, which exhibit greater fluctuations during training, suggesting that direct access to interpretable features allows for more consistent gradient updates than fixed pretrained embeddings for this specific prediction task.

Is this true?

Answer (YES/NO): NO